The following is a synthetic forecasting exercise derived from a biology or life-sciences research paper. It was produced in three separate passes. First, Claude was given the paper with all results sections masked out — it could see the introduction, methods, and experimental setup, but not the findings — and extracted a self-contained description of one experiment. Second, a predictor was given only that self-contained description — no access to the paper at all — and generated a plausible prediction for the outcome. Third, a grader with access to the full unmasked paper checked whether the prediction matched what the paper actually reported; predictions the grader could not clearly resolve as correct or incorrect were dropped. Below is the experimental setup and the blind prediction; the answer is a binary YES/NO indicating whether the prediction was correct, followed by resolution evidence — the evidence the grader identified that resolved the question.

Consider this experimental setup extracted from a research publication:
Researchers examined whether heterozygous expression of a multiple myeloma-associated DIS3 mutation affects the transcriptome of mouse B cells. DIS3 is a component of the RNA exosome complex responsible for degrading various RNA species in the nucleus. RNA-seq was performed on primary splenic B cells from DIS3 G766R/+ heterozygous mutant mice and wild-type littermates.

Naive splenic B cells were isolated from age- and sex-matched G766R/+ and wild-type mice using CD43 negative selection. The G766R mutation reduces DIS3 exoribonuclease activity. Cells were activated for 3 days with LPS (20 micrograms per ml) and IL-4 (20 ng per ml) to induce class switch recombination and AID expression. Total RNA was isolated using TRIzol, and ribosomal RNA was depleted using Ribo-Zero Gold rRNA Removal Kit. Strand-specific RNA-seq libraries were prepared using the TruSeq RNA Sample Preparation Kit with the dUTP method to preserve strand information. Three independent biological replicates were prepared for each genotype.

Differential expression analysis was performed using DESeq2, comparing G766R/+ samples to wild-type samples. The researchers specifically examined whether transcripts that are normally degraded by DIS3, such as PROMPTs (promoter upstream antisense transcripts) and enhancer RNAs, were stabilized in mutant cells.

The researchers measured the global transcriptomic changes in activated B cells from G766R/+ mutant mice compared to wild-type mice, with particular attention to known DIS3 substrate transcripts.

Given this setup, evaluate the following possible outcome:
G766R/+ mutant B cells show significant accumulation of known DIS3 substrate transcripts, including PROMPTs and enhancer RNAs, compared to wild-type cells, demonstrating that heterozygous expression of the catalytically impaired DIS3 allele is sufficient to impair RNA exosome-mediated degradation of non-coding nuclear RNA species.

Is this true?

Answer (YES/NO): NO